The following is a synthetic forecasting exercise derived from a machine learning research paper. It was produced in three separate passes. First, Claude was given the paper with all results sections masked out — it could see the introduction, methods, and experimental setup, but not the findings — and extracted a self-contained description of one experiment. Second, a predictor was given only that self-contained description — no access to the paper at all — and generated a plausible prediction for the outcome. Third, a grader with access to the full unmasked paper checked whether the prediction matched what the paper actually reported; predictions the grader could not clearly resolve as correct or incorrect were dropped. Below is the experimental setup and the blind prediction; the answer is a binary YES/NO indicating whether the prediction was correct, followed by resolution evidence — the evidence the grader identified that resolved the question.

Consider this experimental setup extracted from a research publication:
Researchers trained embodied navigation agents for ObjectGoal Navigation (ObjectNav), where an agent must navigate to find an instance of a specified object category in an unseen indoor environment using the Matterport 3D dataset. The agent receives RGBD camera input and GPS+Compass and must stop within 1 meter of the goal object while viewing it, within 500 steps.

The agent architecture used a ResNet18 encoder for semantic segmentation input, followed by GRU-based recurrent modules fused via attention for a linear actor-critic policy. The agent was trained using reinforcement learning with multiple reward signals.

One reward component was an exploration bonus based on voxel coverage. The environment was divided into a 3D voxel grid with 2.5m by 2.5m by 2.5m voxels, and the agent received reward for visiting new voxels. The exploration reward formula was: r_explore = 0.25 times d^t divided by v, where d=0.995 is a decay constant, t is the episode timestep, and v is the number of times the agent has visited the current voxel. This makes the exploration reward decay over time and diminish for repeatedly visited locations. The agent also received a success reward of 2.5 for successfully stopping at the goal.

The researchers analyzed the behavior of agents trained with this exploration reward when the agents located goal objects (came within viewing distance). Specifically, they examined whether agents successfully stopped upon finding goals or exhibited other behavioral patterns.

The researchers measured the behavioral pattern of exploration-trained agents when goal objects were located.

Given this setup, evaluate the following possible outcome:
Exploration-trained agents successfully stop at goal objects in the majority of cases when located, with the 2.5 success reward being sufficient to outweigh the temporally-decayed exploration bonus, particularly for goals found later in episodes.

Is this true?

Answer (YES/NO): NO